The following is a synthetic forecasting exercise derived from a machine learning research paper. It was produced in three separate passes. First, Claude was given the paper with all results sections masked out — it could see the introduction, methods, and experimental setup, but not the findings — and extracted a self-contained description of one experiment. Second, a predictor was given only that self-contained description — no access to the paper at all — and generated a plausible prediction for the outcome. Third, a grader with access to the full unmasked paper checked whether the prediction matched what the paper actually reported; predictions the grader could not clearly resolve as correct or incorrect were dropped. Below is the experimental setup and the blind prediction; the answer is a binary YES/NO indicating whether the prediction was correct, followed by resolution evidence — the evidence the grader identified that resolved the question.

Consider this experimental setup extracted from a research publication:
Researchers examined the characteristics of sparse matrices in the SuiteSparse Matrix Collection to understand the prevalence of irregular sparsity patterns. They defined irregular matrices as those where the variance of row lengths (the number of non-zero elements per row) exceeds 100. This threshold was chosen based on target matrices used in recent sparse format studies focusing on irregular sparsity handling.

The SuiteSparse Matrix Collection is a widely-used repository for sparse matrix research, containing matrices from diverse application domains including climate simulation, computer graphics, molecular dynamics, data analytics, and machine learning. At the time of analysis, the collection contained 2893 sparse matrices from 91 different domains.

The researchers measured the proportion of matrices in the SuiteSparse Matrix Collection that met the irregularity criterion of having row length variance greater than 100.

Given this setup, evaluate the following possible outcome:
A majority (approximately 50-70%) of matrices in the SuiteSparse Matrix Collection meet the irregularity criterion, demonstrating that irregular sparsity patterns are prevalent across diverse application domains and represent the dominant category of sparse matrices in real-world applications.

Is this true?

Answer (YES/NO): NO